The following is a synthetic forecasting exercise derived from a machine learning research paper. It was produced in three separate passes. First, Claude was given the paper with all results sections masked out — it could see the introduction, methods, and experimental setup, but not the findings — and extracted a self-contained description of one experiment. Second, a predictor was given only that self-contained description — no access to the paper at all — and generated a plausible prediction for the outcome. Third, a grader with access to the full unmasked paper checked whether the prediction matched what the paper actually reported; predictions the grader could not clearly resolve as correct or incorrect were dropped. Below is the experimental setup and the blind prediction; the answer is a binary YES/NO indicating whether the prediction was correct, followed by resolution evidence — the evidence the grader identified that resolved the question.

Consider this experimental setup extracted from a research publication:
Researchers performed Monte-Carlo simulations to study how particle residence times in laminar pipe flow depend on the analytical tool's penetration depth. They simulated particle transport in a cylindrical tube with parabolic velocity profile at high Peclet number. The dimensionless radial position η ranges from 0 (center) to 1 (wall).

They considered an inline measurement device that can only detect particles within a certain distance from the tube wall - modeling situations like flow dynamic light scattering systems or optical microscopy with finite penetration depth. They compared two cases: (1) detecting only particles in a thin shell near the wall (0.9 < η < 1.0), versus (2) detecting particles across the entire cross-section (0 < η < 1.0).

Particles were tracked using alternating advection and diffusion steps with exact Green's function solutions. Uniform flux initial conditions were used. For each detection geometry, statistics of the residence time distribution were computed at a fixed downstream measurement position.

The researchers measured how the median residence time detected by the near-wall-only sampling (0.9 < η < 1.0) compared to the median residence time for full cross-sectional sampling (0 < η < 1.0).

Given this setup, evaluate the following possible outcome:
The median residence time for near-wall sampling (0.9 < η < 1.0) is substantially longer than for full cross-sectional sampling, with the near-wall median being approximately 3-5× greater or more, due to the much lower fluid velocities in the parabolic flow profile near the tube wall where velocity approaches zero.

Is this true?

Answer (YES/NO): NO